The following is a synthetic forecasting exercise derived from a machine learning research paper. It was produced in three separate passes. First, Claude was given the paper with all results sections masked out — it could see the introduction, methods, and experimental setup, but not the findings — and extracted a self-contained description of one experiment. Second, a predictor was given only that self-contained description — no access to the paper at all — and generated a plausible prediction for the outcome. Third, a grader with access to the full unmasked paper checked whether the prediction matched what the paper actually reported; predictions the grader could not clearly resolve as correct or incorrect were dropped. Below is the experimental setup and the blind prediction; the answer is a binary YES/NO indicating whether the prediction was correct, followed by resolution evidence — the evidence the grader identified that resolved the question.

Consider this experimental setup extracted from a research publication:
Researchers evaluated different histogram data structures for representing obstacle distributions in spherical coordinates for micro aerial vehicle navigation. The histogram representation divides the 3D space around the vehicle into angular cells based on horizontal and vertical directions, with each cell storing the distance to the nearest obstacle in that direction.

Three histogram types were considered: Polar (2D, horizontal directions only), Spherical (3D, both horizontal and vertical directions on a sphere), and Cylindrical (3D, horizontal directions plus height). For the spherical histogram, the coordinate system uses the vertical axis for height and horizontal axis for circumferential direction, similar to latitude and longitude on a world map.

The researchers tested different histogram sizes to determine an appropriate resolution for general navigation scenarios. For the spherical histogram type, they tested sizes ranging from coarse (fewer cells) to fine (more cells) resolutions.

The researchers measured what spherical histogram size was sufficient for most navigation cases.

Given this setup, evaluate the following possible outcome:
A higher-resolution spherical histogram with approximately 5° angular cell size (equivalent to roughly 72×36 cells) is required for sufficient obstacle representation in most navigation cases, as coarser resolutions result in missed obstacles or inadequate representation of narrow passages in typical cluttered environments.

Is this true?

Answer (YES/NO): NO